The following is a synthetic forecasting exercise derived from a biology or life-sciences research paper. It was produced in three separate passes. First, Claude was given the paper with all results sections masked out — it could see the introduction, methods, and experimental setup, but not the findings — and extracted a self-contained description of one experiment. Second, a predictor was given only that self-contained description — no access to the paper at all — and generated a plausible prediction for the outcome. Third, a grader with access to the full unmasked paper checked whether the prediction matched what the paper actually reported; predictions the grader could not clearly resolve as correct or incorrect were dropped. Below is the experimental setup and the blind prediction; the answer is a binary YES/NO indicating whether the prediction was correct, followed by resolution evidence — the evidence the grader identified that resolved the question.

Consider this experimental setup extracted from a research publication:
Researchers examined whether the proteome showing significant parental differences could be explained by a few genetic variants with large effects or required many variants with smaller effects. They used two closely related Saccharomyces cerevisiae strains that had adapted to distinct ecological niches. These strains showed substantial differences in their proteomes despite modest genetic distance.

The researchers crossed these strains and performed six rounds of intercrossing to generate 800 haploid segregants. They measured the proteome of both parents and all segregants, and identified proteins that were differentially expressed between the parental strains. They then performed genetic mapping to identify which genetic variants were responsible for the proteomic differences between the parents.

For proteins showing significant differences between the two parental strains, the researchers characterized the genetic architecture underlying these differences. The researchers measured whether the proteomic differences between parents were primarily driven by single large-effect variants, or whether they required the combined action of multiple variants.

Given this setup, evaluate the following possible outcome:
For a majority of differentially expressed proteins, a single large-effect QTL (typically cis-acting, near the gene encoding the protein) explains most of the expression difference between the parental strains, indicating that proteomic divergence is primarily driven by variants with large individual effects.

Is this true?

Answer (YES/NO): NO